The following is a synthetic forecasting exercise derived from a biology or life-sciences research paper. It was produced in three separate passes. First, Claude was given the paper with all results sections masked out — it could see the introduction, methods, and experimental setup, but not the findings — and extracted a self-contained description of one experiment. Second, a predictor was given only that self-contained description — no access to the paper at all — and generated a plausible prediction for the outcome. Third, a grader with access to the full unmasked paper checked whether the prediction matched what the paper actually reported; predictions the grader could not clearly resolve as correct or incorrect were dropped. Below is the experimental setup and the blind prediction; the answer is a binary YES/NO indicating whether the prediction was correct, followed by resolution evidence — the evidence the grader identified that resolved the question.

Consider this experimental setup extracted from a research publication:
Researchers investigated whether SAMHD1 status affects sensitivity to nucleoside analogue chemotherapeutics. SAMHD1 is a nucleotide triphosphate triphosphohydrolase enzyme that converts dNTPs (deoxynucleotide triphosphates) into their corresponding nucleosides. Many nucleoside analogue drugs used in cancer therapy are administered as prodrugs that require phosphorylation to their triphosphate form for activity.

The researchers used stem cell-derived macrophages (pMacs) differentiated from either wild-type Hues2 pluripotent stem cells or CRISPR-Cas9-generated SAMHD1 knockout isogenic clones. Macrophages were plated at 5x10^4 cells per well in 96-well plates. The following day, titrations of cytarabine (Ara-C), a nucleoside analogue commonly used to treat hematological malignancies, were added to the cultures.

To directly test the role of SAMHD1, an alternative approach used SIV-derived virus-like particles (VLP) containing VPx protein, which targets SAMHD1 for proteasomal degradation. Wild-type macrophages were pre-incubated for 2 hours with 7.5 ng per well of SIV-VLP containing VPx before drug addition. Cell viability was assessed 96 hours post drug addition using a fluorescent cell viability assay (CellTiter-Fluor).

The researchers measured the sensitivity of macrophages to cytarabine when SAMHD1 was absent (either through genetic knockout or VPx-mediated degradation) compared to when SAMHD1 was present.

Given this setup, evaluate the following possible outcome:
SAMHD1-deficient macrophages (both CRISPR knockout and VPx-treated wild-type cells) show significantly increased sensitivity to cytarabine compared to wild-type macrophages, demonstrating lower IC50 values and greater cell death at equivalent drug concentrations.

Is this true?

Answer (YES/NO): NO